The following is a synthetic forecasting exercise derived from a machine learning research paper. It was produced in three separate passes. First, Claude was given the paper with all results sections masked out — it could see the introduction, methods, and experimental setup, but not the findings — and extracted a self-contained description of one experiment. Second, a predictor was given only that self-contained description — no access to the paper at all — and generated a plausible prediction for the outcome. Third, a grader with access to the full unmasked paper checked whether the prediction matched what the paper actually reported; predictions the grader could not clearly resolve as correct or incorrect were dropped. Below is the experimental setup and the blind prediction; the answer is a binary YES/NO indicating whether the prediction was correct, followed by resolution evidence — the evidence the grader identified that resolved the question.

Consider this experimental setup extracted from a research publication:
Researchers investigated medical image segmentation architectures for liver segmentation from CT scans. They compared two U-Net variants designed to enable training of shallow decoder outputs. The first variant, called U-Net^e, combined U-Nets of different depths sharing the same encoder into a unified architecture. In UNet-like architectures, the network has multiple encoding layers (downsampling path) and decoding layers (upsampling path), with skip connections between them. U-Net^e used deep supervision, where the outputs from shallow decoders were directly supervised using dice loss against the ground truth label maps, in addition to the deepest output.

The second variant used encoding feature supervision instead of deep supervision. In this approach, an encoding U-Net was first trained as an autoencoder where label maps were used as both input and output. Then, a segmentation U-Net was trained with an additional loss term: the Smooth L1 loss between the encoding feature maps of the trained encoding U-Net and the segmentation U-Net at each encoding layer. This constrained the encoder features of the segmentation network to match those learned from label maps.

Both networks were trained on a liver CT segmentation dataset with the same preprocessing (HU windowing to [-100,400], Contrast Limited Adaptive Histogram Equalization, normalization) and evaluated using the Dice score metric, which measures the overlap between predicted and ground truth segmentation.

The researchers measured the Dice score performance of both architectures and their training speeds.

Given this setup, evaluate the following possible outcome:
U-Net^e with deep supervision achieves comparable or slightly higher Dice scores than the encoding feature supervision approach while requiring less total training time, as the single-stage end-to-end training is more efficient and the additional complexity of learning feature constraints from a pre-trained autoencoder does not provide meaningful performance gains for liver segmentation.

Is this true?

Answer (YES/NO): NO